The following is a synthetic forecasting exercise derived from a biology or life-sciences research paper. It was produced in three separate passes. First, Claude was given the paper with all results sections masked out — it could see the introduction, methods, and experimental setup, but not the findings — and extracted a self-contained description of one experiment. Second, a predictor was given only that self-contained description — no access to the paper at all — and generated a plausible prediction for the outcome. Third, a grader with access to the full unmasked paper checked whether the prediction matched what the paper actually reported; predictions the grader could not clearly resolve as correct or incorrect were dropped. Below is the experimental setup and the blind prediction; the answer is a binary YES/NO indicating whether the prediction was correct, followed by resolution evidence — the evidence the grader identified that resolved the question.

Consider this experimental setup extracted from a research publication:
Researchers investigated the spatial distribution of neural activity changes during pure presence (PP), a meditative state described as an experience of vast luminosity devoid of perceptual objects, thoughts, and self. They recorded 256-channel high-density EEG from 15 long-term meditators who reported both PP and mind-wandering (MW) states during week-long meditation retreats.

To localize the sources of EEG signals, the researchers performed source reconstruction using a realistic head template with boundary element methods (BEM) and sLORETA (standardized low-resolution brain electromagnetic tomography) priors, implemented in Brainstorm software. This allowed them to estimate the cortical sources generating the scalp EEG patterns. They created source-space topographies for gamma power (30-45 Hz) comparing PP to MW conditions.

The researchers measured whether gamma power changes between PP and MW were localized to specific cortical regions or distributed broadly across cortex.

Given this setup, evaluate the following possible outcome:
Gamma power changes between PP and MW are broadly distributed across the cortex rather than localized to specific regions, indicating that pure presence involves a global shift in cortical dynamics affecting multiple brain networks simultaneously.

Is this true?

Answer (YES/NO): NO